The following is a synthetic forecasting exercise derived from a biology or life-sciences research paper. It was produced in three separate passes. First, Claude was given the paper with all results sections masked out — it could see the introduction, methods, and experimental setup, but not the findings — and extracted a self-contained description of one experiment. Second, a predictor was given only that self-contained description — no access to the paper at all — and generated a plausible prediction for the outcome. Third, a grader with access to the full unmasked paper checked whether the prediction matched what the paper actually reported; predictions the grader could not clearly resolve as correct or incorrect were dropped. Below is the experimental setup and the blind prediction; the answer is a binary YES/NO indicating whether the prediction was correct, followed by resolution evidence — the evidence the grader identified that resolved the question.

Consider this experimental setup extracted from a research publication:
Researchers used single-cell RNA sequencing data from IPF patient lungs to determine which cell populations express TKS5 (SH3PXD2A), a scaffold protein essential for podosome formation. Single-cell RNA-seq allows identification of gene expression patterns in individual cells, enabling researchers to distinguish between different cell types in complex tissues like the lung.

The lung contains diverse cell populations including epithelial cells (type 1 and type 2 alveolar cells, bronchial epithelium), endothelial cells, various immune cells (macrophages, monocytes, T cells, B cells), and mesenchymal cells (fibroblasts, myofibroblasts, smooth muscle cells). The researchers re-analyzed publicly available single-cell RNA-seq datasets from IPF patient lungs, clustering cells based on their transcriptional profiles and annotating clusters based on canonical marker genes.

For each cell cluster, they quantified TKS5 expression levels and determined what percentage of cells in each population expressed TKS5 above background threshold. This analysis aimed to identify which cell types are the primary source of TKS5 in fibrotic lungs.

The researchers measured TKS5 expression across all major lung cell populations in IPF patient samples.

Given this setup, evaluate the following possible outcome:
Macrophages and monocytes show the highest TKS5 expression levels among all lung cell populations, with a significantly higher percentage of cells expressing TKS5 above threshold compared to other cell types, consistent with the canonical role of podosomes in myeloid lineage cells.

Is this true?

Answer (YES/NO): NO